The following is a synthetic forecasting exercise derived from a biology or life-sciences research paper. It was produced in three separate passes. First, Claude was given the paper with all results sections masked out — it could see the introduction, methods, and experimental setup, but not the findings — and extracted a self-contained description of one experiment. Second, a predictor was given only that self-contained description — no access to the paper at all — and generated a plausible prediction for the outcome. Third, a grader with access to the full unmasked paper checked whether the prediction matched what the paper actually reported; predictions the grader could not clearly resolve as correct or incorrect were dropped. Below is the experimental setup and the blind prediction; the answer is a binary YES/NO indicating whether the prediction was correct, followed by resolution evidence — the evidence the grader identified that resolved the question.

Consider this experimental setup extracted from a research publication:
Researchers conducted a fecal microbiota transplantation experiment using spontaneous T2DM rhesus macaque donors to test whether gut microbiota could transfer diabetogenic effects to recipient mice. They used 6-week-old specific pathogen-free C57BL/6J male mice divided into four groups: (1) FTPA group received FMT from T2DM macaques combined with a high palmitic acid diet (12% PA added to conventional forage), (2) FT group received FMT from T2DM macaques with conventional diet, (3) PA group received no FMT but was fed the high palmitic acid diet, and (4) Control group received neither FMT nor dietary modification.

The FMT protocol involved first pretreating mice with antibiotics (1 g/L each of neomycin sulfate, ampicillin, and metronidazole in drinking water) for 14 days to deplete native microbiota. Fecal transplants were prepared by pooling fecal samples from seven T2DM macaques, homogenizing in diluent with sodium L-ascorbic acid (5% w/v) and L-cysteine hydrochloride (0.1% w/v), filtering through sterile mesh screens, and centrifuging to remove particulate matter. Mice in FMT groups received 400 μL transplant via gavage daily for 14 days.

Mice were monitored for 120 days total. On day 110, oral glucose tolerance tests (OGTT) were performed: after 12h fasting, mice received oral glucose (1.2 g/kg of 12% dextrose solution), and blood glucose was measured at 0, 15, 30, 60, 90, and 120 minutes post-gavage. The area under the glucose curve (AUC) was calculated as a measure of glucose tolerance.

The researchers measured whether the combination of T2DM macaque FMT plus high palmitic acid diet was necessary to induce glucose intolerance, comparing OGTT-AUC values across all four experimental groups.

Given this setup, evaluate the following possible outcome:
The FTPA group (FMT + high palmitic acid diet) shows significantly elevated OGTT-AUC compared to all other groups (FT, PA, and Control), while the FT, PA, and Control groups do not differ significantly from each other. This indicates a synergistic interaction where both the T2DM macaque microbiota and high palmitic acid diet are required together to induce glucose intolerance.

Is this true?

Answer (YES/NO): YES